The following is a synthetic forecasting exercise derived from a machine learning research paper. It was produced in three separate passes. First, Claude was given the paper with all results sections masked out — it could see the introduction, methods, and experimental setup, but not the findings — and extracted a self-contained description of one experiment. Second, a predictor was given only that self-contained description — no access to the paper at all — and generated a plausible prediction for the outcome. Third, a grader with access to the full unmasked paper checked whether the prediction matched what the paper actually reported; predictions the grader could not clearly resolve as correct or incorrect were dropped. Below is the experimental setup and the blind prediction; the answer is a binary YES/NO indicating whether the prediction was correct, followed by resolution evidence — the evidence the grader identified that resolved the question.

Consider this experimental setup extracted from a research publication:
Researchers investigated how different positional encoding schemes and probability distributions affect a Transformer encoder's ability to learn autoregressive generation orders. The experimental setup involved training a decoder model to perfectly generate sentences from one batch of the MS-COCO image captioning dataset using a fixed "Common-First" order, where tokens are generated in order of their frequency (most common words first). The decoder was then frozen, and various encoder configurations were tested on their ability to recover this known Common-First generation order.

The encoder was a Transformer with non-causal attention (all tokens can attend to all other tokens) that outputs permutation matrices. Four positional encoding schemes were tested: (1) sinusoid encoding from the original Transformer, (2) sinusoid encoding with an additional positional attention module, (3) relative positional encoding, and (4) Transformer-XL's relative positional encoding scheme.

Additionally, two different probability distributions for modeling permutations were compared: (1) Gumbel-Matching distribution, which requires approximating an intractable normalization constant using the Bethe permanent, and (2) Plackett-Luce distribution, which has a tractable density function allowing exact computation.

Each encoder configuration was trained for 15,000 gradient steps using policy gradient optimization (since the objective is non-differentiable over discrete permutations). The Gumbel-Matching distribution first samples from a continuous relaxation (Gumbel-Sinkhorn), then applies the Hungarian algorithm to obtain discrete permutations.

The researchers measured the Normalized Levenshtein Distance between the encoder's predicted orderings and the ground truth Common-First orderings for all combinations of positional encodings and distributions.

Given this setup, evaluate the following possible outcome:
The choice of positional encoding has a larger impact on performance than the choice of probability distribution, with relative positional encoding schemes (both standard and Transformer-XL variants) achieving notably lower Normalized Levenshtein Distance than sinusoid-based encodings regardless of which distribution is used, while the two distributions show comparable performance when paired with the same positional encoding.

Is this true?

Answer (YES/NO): NO